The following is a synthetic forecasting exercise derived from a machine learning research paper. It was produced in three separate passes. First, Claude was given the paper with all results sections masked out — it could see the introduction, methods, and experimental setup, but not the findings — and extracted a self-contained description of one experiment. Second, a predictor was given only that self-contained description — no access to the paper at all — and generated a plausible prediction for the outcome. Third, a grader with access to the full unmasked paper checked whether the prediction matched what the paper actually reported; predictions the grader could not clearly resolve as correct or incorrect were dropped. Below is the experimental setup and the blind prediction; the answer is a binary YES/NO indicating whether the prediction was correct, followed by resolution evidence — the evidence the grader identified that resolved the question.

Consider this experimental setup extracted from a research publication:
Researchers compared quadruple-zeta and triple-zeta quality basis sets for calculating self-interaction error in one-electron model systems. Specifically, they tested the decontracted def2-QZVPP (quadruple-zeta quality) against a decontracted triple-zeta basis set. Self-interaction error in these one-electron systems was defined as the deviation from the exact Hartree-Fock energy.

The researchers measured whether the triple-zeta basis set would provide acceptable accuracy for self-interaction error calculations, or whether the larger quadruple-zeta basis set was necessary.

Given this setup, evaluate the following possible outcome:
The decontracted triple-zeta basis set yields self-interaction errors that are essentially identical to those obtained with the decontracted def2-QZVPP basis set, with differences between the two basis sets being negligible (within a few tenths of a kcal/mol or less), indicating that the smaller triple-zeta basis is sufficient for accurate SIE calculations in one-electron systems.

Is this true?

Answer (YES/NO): NO